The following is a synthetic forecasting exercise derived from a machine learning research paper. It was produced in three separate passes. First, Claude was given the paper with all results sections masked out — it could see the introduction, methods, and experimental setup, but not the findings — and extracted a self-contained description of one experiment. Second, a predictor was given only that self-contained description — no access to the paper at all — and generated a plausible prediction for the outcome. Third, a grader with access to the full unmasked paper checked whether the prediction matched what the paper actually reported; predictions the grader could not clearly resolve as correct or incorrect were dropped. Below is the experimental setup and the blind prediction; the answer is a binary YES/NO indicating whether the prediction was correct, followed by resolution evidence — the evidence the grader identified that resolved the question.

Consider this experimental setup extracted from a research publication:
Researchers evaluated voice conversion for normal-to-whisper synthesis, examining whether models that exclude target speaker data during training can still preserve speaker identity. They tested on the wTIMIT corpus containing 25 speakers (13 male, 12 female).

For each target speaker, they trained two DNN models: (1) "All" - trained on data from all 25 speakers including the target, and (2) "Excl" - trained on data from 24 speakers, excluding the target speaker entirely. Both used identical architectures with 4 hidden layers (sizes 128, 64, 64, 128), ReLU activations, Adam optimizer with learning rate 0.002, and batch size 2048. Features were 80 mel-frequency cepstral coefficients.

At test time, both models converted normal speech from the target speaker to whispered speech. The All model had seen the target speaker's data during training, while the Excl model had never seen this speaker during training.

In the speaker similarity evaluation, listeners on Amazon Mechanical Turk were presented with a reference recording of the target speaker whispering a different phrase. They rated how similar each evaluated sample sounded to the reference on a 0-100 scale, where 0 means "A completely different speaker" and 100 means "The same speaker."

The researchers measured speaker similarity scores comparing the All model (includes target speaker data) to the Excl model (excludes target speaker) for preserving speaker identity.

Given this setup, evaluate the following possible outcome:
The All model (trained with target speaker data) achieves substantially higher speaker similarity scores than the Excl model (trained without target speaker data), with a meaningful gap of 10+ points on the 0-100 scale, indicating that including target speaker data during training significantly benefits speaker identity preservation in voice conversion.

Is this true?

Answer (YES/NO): NO